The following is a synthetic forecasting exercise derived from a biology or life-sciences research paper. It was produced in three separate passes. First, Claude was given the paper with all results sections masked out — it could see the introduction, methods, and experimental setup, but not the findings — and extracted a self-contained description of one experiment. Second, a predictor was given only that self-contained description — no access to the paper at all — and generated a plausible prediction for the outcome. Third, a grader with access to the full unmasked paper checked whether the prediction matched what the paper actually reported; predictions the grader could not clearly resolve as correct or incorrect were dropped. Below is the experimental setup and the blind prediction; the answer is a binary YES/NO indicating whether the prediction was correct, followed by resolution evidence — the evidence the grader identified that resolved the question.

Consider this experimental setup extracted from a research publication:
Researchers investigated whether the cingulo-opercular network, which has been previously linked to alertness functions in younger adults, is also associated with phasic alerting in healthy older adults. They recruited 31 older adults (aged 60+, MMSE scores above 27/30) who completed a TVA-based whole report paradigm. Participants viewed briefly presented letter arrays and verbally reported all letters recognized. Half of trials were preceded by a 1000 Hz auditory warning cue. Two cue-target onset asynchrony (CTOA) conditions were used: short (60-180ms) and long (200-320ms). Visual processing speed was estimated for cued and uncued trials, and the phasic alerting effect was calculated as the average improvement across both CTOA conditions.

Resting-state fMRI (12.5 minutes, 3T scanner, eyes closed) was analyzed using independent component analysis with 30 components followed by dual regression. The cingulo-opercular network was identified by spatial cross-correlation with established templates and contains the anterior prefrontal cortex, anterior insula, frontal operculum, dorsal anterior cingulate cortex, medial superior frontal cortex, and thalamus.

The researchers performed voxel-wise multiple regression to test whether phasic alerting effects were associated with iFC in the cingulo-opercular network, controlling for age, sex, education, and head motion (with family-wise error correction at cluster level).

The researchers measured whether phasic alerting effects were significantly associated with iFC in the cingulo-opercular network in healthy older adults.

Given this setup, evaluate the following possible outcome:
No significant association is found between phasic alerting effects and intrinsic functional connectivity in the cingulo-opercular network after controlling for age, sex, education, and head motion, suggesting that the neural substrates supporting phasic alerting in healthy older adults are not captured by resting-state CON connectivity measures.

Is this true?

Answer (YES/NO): YES